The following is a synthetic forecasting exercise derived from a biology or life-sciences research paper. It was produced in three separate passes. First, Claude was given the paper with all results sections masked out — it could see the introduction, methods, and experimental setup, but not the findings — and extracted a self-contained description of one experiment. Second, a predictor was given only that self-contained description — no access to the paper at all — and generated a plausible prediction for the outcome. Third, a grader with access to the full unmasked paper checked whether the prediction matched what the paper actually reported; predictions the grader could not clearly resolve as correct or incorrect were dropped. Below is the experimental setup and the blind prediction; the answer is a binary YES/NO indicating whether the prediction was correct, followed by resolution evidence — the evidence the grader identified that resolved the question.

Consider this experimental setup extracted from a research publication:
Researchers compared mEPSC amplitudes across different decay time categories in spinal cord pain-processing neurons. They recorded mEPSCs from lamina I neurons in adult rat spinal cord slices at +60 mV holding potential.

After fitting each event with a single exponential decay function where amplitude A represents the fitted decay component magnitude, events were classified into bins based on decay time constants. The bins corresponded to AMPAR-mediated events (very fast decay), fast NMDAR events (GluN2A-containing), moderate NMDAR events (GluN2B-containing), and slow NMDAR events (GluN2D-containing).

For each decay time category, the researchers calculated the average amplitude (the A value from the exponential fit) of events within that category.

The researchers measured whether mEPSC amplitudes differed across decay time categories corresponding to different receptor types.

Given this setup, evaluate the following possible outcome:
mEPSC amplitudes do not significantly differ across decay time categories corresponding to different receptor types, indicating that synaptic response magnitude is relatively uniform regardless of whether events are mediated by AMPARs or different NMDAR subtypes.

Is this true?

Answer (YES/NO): YES